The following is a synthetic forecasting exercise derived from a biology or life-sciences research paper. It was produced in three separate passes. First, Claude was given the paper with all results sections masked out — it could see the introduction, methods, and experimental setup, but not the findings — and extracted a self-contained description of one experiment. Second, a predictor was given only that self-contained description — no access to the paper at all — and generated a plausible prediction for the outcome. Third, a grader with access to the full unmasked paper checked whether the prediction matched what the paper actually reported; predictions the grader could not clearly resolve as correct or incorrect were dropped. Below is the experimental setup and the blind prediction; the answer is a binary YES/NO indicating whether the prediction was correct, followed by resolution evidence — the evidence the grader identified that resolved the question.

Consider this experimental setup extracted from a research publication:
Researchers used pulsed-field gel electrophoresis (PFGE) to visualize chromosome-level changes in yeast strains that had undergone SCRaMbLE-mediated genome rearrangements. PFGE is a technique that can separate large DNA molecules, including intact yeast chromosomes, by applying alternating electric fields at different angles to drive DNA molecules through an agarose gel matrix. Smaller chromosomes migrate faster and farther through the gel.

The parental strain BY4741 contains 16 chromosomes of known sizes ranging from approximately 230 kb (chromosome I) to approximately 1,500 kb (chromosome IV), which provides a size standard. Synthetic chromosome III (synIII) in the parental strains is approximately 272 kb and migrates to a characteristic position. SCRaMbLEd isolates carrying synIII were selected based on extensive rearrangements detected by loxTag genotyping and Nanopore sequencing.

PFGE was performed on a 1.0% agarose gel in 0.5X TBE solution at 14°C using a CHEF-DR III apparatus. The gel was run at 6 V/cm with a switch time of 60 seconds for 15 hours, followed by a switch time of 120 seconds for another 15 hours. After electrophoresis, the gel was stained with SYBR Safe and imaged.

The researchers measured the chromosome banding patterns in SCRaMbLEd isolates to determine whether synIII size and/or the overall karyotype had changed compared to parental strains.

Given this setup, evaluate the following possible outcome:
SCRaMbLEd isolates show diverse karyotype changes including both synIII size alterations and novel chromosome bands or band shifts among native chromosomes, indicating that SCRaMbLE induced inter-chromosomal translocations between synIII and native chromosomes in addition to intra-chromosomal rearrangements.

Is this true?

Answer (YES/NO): NO